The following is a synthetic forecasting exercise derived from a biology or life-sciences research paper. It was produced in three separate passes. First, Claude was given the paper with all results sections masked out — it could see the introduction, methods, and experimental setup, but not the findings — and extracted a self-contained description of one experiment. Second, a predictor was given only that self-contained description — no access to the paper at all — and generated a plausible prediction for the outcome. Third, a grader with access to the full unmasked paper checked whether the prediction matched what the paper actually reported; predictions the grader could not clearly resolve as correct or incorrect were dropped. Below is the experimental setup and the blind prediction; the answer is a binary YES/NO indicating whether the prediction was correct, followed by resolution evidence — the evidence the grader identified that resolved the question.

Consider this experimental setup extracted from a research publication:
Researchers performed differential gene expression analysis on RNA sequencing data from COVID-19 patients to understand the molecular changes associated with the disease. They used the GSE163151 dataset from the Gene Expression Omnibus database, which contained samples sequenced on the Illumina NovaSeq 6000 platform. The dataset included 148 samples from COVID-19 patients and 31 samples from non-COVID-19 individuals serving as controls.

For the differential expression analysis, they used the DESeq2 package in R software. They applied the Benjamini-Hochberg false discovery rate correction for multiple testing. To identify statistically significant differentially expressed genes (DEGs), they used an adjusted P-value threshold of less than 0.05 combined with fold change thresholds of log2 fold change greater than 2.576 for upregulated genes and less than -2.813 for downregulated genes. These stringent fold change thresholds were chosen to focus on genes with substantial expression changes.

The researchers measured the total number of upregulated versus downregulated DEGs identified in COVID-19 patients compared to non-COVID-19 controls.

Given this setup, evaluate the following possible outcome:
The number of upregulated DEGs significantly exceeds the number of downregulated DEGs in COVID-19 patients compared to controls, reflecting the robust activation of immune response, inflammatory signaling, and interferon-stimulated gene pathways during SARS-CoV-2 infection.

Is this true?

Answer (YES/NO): NO